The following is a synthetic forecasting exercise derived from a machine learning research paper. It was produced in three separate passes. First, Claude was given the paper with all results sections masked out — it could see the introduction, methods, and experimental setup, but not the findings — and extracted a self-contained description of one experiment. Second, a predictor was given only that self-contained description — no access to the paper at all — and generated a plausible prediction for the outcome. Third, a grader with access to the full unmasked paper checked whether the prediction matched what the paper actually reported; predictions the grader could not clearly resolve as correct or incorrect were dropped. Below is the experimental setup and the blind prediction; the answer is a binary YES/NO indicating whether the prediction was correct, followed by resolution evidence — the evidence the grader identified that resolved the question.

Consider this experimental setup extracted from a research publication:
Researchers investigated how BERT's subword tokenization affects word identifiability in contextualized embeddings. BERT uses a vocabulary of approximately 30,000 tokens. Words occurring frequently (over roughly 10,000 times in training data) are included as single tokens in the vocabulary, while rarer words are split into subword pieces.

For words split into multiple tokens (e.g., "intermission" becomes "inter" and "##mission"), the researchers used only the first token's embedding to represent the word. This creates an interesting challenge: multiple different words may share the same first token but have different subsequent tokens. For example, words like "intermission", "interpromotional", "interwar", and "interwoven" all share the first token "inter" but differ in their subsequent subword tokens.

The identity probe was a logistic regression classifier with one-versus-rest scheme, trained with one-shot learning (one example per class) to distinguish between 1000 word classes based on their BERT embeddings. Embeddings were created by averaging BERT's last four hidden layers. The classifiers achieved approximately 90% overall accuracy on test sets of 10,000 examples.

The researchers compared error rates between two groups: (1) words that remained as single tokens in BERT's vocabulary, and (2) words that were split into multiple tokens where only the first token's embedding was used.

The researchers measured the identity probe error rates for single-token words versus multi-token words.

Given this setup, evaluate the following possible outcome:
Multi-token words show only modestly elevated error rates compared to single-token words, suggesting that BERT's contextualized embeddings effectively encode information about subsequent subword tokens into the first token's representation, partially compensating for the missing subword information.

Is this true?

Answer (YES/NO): NO